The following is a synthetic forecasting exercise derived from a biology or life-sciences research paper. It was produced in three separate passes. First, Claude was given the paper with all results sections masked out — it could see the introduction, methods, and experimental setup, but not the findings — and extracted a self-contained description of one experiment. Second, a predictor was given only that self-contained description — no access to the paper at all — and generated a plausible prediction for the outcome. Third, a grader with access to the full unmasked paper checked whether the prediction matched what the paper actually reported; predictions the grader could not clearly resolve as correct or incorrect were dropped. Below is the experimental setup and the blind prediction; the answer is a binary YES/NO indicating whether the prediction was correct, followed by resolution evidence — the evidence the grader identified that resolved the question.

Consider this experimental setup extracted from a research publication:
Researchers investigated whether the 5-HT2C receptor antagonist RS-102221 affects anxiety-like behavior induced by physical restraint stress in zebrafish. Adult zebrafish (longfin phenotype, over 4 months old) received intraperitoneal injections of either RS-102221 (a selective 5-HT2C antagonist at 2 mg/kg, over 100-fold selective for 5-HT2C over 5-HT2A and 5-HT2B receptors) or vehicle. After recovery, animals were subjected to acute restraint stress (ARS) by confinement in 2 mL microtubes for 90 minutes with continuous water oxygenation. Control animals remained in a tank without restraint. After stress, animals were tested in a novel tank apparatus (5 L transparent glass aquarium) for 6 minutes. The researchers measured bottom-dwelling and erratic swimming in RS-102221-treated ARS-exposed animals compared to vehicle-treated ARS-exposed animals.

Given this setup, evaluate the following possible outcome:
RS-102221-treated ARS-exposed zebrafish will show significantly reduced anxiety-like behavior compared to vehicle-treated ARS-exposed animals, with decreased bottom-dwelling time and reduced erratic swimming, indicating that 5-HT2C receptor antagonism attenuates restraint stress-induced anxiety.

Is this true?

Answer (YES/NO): NO